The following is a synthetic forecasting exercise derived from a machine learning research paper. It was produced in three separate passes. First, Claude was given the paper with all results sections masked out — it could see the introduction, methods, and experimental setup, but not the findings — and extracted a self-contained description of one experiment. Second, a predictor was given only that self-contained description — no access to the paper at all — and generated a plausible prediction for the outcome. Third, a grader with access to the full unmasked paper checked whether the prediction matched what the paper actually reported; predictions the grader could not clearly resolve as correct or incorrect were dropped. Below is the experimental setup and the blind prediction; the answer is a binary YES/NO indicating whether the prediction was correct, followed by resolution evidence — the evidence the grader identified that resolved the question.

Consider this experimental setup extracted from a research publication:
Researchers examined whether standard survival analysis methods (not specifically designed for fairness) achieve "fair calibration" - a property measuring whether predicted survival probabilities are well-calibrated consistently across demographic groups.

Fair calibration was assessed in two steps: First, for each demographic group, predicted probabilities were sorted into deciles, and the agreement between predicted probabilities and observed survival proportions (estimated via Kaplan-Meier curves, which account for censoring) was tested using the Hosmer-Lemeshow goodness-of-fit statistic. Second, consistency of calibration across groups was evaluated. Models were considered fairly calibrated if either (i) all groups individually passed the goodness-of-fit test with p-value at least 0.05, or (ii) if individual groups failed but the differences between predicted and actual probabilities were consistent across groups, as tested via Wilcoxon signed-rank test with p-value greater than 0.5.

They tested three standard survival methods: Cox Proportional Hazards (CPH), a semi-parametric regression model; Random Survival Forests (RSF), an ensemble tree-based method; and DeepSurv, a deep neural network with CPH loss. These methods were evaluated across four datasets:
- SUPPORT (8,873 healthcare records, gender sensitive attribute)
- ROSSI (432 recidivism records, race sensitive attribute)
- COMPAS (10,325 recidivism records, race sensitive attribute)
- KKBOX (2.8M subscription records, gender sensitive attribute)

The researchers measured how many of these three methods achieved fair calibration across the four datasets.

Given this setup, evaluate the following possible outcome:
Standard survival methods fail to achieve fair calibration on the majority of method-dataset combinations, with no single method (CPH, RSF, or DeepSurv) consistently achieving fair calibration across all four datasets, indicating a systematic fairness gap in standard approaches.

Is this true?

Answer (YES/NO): YES